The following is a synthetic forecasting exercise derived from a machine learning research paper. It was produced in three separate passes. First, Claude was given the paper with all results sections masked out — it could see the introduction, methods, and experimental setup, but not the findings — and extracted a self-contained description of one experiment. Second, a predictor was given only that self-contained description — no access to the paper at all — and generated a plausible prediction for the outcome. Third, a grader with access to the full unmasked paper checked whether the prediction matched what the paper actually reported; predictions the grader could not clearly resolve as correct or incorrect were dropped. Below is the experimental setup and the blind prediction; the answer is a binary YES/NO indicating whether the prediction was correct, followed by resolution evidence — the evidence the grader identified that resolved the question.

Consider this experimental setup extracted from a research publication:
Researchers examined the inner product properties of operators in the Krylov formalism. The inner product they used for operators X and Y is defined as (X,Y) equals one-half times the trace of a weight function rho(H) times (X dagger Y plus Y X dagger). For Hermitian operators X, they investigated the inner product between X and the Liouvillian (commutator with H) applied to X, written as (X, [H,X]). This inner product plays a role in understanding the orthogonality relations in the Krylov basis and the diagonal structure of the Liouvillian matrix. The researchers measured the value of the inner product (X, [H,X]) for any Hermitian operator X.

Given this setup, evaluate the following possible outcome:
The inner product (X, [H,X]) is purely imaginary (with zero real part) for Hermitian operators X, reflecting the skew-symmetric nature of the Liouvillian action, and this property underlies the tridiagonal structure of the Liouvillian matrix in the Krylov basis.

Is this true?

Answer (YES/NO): NO